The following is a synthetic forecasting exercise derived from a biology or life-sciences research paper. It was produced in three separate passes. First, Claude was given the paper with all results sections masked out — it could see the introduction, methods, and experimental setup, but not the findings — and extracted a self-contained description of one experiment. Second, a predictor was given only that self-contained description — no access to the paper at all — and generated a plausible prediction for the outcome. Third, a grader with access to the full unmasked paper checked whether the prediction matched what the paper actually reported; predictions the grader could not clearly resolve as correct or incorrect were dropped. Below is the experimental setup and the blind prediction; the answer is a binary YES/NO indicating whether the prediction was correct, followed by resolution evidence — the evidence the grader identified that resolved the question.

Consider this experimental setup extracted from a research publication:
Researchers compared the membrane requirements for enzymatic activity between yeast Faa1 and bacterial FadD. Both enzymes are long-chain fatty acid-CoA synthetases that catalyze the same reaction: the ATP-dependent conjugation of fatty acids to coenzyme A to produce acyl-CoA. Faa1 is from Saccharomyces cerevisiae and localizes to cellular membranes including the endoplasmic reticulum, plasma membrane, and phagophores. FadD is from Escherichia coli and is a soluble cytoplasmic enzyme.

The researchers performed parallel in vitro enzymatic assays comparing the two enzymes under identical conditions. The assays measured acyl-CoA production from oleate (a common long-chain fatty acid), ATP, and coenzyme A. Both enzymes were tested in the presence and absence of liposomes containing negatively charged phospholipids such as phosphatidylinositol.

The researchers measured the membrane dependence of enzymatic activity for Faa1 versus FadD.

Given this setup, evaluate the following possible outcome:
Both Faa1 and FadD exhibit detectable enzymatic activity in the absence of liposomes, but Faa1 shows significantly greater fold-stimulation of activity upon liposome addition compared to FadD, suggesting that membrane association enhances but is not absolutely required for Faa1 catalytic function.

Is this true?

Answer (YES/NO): NO